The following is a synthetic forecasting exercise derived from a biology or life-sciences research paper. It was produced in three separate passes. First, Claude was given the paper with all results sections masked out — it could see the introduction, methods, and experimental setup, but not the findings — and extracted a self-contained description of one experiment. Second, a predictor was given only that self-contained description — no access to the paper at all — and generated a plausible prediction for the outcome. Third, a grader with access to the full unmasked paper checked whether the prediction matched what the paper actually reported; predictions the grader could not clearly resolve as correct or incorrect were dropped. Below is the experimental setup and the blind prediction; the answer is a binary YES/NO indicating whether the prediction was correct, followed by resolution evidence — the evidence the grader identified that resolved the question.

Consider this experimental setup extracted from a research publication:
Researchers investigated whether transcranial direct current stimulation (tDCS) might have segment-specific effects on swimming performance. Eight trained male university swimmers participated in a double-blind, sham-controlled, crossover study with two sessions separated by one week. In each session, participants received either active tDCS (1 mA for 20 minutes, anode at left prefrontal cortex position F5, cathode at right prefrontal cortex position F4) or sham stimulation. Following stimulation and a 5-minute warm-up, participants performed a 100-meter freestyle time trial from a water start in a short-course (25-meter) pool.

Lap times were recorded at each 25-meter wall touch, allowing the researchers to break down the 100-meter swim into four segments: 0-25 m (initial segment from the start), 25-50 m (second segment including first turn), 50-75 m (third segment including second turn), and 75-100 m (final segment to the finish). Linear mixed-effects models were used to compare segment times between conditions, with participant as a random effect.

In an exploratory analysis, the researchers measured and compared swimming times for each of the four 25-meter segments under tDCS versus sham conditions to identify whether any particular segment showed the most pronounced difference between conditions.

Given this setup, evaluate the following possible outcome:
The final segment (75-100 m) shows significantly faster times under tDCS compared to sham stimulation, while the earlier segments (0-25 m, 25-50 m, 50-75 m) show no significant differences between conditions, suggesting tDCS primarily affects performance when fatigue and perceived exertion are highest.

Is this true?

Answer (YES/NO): NO